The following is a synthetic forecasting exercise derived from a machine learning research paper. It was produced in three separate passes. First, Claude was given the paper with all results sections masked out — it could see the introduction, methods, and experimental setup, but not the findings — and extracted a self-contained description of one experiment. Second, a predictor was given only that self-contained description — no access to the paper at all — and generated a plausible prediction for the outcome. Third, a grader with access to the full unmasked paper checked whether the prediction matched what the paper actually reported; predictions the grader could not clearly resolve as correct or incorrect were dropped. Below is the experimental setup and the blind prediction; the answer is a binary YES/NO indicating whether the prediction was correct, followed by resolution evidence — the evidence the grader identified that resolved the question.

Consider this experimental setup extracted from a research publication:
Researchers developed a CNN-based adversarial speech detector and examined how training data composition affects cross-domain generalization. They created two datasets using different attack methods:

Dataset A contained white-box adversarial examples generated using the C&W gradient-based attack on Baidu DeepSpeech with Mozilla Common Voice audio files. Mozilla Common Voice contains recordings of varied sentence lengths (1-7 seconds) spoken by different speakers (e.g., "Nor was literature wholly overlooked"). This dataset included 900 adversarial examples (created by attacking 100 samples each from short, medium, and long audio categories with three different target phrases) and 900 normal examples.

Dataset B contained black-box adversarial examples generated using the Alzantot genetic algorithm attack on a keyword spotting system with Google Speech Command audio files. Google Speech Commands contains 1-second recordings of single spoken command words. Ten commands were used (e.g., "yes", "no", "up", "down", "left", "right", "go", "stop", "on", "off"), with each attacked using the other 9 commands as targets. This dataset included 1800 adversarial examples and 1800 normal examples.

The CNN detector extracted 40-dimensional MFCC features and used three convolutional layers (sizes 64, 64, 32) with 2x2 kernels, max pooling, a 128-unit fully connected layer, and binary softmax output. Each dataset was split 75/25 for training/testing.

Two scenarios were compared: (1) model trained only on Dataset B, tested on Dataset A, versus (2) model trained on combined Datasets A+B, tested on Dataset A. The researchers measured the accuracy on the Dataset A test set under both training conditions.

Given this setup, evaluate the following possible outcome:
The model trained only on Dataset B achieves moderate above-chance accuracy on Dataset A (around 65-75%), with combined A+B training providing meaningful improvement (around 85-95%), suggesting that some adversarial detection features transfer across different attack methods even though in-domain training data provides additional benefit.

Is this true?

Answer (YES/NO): NO